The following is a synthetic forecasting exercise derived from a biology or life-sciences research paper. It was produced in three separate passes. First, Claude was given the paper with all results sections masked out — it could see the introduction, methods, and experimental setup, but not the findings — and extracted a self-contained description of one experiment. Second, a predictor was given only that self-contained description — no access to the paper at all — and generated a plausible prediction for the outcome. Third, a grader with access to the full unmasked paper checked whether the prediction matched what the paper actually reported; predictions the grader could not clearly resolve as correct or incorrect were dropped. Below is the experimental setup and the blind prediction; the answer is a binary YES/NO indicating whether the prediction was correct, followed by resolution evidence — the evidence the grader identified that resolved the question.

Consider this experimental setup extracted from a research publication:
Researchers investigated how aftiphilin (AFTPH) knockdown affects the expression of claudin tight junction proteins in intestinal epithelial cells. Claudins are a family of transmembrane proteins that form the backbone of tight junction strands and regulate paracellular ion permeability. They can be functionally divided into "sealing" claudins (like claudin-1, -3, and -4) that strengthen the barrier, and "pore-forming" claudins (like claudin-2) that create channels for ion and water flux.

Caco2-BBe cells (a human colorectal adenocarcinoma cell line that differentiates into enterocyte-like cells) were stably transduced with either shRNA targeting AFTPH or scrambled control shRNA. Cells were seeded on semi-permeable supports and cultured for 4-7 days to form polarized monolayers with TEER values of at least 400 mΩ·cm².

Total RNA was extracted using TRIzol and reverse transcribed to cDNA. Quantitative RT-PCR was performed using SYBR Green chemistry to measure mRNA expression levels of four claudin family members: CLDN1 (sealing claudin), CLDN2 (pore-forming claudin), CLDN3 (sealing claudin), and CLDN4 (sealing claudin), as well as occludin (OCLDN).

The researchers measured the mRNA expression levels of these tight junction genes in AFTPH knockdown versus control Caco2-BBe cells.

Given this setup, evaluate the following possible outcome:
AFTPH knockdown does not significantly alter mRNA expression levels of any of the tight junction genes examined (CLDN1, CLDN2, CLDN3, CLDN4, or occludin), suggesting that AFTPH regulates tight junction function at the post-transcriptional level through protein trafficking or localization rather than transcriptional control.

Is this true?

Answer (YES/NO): NO